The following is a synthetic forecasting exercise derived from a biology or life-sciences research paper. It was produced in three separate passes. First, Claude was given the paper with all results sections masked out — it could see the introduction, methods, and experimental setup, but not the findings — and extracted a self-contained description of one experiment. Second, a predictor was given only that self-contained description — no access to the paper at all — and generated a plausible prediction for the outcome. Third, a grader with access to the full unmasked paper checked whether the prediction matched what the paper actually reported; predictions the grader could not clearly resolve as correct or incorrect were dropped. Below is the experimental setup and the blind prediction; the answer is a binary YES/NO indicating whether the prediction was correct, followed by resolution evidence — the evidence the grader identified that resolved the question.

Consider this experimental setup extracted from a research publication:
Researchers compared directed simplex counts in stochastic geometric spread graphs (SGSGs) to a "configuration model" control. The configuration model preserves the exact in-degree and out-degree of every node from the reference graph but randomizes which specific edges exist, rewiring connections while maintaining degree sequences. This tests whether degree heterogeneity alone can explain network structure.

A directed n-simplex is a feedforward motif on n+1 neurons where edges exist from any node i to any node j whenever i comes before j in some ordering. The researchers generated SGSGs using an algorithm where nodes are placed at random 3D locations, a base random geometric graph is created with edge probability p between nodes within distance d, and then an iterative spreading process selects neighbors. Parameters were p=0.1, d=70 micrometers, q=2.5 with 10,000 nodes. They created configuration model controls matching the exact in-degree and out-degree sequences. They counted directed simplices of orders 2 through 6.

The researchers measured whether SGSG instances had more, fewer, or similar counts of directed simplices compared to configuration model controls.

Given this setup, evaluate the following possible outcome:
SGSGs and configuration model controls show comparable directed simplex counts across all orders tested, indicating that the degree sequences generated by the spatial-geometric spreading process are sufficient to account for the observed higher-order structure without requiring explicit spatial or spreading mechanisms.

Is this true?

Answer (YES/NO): NO